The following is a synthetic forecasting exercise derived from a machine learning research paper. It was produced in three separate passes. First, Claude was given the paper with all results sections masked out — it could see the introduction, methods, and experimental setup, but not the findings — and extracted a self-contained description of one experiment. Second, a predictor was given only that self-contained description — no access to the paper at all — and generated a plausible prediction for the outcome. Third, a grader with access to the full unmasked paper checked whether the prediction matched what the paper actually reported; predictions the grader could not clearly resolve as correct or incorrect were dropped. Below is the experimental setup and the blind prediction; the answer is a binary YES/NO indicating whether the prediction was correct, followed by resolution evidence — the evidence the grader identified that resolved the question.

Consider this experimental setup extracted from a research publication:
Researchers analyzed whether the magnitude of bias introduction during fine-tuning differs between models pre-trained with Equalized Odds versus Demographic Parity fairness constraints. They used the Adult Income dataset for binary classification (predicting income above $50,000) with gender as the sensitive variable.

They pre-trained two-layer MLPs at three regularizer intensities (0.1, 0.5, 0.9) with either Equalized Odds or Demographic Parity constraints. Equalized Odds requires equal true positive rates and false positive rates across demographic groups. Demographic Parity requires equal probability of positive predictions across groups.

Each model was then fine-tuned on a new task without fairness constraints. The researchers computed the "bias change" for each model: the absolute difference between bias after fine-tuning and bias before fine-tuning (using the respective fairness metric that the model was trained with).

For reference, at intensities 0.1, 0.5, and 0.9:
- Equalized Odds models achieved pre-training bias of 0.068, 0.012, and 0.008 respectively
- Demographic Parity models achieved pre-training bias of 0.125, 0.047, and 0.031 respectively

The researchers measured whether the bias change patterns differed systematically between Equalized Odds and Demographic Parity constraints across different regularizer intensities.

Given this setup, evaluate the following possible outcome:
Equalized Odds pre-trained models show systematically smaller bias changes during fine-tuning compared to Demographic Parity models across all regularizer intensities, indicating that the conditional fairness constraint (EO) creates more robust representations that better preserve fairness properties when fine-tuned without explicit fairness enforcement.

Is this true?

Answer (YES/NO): NO